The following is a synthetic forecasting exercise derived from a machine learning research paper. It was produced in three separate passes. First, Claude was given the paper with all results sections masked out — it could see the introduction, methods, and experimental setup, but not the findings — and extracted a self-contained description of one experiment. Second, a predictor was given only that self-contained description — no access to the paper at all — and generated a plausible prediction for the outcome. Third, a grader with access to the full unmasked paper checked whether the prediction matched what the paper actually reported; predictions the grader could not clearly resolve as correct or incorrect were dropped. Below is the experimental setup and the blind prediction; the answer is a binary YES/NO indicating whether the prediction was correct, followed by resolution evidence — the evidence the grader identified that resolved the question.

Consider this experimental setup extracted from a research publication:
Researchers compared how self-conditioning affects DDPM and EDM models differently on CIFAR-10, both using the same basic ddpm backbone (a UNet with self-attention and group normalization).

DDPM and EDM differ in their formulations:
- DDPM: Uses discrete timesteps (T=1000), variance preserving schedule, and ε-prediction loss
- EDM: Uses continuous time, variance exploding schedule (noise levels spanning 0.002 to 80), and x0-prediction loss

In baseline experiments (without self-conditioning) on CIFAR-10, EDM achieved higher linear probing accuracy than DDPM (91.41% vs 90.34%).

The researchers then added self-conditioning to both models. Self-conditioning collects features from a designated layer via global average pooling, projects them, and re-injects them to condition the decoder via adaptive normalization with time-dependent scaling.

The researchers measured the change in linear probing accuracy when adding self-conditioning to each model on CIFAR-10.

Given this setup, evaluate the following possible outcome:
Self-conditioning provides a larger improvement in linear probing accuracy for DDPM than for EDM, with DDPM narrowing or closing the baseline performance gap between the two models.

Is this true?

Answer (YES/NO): YES